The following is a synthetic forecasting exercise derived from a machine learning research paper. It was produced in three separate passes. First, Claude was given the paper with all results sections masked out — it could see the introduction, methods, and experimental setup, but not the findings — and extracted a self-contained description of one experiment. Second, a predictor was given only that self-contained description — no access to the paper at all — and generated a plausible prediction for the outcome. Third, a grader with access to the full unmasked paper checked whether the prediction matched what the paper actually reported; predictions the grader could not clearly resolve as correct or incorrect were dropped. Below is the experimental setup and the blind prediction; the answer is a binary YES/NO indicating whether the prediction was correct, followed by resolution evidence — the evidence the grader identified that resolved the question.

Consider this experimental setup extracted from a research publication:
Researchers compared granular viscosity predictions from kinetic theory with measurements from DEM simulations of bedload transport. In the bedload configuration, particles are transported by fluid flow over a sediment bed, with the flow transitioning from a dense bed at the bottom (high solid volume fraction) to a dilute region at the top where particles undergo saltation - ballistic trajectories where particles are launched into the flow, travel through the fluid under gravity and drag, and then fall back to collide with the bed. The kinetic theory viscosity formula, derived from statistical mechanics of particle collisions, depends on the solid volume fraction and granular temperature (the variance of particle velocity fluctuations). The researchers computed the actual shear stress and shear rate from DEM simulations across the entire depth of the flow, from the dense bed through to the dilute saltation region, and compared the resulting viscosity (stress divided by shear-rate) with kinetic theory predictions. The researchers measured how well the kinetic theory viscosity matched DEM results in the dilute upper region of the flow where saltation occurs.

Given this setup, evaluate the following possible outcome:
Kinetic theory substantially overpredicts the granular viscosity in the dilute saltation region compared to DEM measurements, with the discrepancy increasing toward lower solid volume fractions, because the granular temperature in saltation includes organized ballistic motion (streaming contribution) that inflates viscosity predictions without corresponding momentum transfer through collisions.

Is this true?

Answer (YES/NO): NO